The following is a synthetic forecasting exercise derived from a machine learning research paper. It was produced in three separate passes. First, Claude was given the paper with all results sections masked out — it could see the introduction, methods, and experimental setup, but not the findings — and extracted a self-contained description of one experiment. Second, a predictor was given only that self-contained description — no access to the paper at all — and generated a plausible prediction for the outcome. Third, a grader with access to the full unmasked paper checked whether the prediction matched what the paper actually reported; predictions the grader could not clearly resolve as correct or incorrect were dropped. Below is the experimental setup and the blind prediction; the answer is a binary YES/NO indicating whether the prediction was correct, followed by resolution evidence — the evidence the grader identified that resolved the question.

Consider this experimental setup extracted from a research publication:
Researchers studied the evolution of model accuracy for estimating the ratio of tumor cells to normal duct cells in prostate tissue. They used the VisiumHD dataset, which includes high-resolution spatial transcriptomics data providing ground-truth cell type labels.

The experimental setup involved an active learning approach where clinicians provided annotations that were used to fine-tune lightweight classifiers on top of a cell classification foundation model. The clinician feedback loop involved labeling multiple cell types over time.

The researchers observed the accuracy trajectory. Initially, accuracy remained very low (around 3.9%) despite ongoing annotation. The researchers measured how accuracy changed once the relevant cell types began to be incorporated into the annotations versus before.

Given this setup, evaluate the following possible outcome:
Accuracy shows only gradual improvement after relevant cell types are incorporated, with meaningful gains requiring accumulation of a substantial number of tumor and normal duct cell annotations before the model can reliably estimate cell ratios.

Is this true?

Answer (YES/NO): NO